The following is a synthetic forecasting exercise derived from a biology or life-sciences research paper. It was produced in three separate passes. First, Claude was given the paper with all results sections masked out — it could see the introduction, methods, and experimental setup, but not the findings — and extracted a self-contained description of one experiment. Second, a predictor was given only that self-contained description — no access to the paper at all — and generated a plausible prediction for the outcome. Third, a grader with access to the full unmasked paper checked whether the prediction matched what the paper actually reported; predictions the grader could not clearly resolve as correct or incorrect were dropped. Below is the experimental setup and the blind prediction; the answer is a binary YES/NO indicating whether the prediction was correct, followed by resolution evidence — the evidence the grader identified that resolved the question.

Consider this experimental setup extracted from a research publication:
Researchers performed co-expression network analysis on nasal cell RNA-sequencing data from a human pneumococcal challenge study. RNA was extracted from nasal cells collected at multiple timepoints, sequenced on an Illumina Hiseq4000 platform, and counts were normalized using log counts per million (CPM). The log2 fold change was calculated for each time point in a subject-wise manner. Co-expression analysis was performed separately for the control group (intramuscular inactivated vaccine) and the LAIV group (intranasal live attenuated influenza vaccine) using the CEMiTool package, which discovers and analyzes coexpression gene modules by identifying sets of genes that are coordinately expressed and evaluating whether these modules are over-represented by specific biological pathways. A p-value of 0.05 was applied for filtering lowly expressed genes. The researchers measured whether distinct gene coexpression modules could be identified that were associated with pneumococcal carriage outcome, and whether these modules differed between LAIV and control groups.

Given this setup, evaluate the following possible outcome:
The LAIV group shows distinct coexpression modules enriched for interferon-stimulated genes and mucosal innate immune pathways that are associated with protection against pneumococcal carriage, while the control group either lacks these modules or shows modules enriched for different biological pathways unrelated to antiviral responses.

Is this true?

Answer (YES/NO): NO